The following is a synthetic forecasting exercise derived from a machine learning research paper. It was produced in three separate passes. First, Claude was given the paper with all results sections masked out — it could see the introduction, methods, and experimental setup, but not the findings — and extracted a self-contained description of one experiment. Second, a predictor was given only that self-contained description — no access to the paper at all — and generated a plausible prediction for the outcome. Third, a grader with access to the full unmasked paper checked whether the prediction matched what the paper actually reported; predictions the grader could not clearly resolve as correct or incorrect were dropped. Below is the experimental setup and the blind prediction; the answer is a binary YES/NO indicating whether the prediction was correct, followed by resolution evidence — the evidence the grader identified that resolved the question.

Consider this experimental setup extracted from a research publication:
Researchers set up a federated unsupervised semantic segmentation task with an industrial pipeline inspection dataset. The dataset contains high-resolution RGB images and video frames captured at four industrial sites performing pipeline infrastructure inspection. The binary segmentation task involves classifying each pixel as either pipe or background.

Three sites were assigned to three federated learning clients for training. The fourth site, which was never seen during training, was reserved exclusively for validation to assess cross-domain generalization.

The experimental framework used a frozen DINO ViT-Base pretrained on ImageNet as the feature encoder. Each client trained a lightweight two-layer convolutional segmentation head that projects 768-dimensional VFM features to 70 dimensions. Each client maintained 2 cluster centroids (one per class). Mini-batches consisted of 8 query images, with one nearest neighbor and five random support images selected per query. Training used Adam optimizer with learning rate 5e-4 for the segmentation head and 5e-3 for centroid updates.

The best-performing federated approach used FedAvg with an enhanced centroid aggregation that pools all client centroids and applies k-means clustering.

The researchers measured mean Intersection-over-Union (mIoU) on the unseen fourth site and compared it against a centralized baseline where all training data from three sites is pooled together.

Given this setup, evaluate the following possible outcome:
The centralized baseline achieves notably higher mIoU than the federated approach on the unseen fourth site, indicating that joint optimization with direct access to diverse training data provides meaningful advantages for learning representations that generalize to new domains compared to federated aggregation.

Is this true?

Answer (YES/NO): NO